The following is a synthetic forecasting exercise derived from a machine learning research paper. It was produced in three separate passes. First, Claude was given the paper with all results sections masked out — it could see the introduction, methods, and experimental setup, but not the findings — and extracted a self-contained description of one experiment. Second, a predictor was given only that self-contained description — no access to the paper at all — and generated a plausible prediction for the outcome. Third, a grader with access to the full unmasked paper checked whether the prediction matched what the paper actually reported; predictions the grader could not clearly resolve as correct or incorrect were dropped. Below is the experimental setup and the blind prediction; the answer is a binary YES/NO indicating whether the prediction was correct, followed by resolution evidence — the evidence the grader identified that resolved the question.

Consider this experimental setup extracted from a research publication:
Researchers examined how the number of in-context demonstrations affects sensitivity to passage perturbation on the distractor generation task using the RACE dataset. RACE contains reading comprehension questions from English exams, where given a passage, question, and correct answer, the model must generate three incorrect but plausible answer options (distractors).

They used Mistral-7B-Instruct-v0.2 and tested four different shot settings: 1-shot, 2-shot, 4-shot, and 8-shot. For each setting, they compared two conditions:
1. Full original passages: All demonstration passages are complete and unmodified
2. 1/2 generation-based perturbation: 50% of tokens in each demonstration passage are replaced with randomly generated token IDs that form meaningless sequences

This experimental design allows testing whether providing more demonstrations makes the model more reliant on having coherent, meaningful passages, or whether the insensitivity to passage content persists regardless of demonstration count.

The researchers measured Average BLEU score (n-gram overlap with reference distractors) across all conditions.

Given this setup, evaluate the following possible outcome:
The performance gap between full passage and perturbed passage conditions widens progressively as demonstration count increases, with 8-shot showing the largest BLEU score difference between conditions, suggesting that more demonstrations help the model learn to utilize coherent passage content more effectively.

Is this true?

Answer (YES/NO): NO